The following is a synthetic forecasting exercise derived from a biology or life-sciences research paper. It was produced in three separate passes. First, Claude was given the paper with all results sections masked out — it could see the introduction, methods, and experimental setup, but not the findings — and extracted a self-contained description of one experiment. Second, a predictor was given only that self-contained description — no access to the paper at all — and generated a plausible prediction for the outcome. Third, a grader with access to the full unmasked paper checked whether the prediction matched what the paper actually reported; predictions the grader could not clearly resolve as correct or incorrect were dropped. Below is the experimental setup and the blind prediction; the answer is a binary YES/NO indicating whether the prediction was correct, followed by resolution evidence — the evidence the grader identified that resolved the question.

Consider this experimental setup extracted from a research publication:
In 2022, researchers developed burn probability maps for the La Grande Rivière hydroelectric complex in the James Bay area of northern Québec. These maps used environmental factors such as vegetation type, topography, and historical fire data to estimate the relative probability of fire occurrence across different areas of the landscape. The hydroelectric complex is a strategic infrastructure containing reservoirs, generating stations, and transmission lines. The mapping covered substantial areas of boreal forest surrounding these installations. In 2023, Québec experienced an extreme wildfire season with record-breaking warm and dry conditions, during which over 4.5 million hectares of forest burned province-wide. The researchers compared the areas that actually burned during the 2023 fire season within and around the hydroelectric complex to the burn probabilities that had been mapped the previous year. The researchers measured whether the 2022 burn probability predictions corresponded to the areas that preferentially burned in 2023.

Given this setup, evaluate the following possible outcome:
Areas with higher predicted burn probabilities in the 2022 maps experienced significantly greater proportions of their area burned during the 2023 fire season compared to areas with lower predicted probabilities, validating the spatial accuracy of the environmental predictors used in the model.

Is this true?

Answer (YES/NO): YES